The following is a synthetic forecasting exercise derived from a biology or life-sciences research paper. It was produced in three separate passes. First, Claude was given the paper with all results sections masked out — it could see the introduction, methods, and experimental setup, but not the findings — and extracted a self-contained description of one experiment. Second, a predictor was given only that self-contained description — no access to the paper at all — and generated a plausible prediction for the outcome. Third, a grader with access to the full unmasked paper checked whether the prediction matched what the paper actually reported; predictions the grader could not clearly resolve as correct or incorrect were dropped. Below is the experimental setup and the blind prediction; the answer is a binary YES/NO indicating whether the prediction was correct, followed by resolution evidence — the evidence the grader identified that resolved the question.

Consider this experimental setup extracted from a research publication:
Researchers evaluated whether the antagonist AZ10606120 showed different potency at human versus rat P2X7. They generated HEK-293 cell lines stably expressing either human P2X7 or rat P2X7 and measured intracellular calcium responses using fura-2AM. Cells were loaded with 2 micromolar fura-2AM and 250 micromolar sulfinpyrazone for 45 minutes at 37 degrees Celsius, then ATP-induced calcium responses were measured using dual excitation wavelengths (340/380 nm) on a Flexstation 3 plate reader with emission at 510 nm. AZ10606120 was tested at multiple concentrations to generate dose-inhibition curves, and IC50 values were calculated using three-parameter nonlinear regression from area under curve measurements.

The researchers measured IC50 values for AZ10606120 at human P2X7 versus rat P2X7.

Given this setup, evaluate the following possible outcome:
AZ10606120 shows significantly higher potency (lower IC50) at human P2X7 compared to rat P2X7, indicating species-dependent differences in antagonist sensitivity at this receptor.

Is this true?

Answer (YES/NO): YES